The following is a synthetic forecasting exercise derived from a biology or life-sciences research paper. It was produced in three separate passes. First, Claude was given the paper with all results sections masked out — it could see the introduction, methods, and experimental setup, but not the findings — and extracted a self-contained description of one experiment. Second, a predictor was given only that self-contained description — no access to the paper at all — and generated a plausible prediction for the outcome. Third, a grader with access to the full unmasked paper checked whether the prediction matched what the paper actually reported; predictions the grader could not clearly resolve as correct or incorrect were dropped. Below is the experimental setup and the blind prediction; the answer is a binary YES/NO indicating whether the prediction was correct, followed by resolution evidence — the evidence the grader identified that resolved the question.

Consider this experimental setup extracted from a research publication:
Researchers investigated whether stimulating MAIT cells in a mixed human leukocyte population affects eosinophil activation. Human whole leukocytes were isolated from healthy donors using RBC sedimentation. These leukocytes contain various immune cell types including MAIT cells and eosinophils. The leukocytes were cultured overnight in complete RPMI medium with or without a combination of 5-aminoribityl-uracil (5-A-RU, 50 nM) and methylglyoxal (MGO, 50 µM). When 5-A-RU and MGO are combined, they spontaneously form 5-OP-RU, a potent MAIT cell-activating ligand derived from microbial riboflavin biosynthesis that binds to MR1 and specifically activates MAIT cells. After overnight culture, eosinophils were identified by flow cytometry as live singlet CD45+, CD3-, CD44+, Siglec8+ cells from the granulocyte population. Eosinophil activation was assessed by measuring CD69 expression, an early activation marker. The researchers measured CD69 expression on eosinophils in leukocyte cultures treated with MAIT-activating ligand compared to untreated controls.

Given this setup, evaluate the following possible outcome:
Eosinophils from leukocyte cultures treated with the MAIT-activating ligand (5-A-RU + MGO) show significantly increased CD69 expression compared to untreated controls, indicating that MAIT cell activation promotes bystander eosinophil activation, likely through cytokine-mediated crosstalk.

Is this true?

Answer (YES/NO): YES